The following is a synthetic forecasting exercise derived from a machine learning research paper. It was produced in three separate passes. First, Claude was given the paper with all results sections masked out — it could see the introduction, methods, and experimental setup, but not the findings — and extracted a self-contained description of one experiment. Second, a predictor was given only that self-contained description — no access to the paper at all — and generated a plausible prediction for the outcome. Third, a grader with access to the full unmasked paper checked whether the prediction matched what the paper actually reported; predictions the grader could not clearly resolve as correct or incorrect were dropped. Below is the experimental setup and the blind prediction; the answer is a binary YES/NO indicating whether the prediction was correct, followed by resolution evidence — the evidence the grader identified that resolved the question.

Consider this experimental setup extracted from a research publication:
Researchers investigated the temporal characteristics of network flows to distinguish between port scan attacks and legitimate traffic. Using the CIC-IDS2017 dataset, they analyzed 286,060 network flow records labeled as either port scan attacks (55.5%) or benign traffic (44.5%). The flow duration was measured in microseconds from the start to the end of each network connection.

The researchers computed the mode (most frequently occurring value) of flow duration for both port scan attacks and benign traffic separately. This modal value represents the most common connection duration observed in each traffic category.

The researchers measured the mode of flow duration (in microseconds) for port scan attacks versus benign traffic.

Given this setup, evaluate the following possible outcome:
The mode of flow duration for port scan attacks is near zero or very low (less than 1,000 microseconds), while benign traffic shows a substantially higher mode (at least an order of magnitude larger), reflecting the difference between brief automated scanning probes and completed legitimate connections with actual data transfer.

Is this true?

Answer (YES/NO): YES